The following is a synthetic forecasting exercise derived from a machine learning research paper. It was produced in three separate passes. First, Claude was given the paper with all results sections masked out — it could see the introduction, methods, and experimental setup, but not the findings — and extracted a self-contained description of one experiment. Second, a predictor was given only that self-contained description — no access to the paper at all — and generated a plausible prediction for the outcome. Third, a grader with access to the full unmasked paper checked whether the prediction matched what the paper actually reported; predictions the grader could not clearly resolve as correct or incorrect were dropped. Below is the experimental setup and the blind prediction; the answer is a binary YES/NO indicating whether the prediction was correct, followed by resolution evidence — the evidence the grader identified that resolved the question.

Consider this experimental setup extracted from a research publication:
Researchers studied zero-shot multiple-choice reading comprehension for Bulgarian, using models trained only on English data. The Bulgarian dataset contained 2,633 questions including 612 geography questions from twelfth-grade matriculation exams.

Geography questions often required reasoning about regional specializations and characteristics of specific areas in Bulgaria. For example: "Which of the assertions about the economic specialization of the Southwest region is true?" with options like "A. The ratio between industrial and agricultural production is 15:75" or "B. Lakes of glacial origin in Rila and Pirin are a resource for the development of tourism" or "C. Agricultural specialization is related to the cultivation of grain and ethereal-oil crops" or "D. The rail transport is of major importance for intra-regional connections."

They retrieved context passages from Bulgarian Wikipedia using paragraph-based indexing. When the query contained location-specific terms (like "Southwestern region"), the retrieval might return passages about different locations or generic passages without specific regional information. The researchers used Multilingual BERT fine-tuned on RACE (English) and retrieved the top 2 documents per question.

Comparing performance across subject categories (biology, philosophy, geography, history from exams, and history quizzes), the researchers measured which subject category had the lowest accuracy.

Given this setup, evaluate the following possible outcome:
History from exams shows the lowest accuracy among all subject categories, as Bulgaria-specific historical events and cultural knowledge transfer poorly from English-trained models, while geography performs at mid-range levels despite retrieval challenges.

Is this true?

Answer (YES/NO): NO